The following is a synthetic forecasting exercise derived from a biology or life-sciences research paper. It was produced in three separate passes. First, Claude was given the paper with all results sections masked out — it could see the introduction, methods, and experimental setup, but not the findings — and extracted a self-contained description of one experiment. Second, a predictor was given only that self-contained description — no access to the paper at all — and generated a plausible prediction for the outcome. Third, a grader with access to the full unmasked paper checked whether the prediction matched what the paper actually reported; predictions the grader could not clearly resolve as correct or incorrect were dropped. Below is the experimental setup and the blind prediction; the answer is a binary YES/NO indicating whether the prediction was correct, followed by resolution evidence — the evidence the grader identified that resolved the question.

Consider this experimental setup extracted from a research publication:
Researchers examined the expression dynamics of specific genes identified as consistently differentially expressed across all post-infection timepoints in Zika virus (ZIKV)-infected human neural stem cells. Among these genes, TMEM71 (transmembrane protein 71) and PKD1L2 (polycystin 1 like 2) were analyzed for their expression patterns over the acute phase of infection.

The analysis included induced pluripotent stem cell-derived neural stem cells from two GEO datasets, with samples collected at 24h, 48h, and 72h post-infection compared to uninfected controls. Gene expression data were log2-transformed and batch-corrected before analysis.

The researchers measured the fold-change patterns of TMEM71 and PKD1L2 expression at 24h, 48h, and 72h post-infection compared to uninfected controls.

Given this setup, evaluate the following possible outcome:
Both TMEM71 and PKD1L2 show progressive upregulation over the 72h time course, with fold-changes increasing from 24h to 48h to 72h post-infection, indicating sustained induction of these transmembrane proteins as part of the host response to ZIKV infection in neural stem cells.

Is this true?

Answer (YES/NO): YES